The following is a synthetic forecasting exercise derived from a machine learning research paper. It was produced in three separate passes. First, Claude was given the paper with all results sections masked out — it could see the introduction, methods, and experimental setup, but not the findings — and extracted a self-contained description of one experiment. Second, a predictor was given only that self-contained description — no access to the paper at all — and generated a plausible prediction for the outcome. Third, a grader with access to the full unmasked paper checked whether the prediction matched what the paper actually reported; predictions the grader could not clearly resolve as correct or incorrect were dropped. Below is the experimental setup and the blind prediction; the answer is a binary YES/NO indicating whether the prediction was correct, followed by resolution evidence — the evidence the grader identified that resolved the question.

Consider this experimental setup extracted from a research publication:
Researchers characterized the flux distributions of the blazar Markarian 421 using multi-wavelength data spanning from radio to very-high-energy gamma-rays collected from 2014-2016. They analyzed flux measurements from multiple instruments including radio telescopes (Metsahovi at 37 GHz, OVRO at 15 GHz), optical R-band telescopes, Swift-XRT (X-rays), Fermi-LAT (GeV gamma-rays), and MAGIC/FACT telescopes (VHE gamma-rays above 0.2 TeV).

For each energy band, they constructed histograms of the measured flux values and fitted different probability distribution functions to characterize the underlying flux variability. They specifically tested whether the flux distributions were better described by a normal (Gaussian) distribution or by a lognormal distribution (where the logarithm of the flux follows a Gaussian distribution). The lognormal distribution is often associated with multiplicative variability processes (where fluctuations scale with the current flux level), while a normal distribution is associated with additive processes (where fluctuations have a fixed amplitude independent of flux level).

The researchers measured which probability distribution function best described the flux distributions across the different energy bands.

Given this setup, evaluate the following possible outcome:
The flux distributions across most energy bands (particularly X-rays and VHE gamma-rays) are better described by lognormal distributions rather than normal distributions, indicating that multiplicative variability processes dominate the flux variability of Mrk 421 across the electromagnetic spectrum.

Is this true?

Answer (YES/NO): NO